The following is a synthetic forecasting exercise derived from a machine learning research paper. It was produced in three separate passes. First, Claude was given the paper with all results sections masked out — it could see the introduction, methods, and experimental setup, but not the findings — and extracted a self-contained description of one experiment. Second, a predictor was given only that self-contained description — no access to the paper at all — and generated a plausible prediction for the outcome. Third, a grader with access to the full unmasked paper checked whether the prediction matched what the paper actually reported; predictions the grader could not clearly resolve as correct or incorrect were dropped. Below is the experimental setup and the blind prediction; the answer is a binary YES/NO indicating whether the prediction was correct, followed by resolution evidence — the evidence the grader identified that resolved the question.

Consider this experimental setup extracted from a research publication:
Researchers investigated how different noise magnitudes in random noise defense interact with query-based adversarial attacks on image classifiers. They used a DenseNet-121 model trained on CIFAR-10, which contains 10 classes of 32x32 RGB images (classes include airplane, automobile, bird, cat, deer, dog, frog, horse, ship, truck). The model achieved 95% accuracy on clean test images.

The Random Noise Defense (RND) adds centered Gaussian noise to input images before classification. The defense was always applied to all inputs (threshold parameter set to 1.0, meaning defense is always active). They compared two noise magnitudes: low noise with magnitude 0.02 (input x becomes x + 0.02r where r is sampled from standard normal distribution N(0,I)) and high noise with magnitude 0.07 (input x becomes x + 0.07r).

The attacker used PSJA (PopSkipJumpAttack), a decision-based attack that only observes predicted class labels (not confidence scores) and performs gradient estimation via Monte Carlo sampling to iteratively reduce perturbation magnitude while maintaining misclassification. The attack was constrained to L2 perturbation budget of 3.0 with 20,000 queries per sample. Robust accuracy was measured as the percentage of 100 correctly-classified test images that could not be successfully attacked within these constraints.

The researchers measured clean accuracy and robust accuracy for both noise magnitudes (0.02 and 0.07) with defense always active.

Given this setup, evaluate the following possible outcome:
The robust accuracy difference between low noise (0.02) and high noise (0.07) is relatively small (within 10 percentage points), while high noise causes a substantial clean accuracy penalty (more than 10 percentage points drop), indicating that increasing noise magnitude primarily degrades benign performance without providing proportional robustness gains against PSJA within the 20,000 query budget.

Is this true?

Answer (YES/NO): YES